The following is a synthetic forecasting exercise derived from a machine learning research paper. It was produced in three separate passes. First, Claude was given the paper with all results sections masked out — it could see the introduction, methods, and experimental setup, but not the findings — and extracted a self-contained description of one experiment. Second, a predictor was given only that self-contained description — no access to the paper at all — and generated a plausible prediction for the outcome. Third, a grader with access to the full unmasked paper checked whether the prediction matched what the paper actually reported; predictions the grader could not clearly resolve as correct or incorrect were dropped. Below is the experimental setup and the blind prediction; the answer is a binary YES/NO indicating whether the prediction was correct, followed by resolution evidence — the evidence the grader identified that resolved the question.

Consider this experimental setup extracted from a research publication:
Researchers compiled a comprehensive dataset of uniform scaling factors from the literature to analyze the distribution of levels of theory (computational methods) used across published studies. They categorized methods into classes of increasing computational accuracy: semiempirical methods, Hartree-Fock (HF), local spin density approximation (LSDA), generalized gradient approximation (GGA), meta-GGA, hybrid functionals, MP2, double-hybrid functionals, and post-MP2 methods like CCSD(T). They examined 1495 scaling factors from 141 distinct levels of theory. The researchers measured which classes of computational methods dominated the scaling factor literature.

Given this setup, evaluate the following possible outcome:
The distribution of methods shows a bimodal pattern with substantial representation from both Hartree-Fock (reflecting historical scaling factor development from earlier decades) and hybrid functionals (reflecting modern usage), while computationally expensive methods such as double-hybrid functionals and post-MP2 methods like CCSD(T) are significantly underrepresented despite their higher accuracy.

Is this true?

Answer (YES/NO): NO